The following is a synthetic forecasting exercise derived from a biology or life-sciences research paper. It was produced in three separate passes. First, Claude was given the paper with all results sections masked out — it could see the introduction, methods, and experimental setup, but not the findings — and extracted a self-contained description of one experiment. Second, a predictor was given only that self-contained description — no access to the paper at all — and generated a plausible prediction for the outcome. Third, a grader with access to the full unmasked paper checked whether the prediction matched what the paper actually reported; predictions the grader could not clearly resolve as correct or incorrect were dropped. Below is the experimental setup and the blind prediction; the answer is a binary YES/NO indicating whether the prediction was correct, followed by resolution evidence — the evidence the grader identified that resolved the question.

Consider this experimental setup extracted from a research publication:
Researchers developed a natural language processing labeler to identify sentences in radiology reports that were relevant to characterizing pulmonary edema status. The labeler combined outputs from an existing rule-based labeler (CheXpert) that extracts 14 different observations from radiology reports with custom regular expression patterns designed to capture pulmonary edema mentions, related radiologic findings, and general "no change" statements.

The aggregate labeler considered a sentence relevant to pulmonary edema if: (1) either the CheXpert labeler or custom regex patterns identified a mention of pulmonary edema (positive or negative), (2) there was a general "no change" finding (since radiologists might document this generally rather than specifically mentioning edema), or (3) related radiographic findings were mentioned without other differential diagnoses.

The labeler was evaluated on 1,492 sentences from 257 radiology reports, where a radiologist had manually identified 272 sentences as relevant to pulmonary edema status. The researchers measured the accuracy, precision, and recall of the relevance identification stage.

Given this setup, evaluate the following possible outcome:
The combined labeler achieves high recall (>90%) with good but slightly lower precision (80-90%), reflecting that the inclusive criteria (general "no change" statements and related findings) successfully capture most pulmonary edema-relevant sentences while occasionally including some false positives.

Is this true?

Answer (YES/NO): NO